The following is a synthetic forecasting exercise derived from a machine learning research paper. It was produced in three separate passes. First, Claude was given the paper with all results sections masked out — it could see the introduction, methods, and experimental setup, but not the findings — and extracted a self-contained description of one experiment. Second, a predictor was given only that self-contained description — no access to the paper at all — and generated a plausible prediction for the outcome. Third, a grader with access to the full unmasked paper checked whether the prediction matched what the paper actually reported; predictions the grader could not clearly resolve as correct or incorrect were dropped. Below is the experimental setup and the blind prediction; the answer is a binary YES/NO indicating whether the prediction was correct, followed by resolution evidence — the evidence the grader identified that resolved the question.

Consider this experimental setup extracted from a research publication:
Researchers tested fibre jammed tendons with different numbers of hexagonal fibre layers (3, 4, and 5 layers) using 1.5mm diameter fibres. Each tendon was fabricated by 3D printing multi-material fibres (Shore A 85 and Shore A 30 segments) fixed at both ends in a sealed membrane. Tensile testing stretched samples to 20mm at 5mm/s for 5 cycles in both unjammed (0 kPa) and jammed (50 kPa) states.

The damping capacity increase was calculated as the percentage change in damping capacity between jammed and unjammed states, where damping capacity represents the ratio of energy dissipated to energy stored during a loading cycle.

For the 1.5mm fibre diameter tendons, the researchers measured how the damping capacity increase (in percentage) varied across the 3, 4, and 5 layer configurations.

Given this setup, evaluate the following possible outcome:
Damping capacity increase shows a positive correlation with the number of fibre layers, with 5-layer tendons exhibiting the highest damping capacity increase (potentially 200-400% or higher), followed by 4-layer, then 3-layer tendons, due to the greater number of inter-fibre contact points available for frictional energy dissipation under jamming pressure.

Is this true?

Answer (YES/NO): NO